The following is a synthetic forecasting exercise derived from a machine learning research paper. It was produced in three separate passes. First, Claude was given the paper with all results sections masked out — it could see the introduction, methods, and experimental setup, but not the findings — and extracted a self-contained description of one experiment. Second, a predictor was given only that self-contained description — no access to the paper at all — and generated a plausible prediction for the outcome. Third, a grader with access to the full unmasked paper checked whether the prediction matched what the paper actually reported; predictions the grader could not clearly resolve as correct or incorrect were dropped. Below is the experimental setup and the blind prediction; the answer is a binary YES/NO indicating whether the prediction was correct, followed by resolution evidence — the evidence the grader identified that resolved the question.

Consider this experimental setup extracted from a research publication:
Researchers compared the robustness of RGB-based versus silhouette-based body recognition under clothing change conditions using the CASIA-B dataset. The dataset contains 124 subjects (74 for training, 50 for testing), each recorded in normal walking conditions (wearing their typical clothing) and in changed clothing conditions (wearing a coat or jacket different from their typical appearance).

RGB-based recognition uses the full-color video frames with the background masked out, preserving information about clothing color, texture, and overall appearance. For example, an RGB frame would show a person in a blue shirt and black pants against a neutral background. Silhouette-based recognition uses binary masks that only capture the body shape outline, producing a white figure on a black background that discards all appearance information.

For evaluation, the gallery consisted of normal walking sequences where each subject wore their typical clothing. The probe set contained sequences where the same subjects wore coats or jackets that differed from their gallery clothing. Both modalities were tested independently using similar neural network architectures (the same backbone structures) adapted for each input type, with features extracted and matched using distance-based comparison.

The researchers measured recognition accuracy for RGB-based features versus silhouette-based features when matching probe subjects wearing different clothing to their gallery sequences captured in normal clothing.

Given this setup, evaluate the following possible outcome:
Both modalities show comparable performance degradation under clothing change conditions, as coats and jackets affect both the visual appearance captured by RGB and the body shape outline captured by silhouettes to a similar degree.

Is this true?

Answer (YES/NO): NO